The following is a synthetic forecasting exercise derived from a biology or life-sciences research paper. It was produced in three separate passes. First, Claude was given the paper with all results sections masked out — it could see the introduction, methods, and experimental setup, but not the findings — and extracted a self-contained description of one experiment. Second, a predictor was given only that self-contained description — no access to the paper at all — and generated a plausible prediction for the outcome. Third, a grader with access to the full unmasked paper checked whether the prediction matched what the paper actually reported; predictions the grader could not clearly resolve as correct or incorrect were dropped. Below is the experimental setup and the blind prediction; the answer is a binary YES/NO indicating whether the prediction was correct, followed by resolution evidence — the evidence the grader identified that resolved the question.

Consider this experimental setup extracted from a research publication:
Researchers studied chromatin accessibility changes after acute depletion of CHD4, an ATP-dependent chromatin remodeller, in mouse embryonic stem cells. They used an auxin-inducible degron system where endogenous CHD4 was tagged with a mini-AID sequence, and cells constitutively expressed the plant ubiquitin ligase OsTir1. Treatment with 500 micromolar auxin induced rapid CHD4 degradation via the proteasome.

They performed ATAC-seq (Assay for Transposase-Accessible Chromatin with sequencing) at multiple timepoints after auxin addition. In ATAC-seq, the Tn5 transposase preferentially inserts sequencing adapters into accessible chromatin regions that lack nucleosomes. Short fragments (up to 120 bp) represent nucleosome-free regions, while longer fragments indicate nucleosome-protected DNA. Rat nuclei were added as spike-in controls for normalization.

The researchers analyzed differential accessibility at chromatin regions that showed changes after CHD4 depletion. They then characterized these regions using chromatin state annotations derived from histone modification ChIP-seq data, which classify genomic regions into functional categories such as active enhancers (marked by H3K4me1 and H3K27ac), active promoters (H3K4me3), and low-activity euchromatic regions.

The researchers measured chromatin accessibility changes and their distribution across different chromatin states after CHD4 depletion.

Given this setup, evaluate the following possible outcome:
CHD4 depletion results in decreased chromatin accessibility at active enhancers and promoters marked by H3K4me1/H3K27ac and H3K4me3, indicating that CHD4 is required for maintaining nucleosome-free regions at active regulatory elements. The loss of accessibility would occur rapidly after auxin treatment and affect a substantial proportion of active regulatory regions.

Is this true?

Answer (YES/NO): YES